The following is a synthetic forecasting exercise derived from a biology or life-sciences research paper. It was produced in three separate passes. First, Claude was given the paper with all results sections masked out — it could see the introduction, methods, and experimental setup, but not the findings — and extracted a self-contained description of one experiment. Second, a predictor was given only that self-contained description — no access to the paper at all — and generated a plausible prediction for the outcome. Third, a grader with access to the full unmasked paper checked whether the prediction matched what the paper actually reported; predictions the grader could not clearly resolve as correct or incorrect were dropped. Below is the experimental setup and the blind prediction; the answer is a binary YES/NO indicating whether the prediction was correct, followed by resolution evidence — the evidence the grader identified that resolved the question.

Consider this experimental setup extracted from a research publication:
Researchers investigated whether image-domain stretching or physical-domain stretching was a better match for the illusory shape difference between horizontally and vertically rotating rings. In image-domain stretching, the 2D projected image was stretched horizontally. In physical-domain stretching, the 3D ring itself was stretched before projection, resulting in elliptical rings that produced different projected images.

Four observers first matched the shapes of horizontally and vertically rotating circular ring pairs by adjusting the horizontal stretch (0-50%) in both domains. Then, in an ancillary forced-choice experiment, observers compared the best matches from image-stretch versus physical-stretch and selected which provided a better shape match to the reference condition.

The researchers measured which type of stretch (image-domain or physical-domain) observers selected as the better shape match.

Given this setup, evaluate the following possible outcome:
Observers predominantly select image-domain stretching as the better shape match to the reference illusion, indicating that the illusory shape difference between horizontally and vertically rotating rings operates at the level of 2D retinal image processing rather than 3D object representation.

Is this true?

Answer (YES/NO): YES